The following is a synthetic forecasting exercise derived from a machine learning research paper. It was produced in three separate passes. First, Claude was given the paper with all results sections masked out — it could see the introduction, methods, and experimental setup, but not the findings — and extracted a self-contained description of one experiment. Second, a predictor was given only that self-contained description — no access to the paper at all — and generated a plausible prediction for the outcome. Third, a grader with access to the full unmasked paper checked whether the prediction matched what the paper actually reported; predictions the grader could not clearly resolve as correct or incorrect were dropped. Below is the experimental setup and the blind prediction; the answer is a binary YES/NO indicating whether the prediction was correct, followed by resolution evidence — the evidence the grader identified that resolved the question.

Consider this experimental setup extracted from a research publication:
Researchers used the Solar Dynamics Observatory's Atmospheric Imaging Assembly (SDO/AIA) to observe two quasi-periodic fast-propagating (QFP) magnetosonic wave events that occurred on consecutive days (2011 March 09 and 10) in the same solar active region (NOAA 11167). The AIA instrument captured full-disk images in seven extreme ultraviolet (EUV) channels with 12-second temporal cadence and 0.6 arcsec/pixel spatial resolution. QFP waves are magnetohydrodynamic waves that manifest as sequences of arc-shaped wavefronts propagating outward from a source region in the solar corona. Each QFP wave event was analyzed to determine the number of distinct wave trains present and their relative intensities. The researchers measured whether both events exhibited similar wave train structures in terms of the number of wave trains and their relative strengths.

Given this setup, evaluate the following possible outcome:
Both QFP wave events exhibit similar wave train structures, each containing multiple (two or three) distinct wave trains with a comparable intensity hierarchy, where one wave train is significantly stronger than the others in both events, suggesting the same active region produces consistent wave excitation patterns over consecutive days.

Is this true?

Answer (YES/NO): YES